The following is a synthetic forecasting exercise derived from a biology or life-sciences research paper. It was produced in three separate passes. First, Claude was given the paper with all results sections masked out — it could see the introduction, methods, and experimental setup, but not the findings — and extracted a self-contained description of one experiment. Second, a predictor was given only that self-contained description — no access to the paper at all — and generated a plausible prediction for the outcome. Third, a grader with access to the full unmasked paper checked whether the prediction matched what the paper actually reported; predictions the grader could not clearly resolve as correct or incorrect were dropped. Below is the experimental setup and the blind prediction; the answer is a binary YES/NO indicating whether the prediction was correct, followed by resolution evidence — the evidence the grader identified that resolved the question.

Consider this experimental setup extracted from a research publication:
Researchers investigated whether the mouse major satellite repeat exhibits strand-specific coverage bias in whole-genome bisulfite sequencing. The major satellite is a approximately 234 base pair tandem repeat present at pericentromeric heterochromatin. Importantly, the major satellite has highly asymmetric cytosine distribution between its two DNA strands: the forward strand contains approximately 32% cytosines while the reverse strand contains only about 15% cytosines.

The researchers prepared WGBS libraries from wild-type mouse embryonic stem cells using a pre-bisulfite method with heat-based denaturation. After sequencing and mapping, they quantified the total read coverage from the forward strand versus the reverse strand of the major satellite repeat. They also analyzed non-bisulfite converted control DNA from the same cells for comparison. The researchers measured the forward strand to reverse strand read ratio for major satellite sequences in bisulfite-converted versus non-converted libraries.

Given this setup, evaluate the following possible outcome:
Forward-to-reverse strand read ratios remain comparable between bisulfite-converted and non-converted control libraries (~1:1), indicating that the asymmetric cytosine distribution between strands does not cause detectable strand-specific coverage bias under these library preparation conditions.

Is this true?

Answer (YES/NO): NO